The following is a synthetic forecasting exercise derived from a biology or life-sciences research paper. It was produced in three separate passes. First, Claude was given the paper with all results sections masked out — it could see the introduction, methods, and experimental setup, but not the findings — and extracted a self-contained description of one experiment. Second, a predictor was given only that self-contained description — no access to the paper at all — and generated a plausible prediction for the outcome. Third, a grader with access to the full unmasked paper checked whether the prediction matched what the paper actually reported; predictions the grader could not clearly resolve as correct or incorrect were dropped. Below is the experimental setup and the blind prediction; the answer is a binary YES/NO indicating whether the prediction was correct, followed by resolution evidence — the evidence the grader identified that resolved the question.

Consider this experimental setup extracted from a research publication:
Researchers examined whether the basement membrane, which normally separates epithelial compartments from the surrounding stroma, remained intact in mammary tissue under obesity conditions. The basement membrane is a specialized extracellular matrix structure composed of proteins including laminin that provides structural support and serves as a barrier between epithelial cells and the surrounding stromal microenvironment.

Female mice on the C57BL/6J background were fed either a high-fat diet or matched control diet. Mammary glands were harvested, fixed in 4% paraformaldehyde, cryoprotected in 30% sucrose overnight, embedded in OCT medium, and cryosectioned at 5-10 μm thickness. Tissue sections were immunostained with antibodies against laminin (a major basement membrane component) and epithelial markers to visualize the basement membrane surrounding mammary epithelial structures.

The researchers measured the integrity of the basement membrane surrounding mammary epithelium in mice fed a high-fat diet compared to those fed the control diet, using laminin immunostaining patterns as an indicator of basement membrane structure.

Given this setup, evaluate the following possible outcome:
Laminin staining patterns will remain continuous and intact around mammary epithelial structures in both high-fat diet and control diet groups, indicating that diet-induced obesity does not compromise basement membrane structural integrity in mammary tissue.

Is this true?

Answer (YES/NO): NO